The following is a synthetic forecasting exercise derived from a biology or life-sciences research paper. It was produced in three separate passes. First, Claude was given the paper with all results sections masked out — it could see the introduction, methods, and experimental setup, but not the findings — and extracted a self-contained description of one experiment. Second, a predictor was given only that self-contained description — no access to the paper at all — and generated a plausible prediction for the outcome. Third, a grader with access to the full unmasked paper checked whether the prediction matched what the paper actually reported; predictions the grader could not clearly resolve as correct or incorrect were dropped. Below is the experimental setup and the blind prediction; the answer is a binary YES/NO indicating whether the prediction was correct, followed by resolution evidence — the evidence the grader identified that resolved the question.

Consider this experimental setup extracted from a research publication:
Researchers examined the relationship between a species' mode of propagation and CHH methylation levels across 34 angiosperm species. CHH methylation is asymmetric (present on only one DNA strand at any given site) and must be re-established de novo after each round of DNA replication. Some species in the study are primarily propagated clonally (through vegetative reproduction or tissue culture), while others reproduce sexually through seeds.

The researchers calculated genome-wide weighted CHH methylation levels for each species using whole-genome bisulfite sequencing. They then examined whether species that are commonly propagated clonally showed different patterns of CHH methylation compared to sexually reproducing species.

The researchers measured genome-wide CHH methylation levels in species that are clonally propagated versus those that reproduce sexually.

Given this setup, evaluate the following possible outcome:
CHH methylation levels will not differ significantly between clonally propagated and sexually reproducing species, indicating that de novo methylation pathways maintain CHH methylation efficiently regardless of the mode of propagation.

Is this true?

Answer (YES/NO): NO